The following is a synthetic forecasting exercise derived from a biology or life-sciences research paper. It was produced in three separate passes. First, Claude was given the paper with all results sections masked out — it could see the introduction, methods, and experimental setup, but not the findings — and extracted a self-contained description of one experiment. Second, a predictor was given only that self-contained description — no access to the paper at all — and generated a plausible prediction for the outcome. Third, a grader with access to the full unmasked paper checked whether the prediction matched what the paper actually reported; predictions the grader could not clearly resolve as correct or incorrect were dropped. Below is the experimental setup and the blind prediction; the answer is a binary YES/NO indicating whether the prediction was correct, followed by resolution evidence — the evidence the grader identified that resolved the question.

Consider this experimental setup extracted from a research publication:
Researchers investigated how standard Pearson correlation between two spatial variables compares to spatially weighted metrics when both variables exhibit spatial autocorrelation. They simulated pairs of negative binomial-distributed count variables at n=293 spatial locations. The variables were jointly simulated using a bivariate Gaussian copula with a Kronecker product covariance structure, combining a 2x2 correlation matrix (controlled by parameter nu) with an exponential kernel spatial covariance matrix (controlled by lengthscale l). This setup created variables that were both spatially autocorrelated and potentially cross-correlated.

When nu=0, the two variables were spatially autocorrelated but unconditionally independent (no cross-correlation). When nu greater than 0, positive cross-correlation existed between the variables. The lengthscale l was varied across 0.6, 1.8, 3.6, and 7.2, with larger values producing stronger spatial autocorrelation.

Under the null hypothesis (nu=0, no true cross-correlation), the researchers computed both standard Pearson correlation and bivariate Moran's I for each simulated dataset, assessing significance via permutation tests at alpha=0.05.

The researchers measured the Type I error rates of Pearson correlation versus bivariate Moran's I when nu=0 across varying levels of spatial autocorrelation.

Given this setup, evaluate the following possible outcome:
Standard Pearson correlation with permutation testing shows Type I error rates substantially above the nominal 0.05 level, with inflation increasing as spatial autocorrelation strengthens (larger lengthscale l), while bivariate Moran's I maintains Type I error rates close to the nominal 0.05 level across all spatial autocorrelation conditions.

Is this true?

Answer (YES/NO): NO